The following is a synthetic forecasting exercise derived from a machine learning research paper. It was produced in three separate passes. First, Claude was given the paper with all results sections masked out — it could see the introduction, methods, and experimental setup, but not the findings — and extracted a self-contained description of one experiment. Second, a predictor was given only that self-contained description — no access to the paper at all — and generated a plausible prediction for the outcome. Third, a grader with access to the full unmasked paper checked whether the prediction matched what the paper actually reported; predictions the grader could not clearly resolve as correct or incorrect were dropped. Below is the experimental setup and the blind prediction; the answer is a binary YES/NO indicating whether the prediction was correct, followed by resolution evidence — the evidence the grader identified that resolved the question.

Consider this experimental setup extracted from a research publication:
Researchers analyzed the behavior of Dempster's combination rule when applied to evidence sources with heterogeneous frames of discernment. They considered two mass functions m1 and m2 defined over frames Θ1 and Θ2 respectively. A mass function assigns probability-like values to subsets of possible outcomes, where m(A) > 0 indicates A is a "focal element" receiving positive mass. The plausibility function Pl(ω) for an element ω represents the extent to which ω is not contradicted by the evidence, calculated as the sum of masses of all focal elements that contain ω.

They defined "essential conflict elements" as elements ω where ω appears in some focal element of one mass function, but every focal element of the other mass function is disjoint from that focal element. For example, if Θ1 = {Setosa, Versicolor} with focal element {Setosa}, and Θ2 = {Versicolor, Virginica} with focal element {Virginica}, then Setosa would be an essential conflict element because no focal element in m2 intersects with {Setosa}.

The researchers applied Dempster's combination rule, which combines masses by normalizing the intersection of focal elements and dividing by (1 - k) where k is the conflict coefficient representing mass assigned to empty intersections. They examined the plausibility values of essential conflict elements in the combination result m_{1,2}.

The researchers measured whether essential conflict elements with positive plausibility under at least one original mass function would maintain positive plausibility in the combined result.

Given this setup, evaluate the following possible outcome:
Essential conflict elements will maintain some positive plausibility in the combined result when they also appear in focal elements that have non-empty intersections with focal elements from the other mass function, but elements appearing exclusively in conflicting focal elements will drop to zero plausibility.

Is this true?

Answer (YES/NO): NO